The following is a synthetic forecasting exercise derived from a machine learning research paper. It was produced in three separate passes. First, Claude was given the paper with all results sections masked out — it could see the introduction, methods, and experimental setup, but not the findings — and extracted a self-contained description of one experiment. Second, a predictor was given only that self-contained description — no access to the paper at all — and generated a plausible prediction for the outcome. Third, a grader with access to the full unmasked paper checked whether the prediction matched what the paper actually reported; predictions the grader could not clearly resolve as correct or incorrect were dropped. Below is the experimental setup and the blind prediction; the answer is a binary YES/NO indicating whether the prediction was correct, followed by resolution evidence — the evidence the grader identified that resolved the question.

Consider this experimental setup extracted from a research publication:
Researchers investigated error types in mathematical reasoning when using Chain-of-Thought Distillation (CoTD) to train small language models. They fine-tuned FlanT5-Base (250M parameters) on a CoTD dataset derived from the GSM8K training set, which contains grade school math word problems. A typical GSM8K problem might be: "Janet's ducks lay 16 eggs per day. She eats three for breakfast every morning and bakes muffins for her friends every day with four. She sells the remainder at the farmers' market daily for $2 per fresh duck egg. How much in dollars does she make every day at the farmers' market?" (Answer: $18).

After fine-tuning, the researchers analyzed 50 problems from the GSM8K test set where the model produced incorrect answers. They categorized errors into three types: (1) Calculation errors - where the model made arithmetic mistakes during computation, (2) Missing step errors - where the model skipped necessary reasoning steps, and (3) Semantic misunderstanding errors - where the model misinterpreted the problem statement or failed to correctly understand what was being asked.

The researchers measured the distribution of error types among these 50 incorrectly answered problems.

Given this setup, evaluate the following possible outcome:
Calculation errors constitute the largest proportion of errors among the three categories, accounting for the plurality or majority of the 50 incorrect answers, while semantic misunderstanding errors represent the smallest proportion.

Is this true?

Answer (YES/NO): NO